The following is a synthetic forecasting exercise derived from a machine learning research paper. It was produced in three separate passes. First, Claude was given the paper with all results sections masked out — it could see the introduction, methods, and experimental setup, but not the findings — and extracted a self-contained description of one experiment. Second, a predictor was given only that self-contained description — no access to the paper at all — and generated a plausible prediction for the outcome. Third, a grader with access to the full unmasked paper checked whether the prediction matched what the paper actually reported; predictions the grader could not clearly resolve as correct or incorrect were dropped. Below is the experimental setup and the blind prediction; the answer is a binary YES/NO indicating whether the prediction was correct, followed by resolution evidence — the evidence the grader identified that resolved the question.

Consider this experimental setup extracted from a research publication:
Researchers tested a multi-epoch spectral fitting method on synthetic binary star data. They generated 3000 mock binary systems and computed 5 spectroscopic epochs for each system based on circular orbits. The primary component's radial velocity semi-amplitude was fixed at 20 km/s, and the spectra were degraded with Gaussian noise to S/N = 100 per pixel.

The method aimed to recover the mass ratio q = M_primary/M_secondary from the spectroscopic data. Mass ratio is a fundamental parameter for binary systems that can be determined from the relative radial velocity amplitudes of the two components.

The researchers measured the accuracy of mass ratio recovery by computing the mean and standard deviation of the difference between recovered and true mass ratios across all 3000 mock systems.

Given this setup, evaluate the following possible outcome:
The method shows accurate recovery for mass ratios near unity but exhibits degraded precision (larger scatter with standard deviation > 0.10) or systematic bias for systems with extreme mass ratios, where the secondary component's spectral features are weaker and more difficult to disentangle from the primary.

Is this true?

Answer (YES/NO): NO